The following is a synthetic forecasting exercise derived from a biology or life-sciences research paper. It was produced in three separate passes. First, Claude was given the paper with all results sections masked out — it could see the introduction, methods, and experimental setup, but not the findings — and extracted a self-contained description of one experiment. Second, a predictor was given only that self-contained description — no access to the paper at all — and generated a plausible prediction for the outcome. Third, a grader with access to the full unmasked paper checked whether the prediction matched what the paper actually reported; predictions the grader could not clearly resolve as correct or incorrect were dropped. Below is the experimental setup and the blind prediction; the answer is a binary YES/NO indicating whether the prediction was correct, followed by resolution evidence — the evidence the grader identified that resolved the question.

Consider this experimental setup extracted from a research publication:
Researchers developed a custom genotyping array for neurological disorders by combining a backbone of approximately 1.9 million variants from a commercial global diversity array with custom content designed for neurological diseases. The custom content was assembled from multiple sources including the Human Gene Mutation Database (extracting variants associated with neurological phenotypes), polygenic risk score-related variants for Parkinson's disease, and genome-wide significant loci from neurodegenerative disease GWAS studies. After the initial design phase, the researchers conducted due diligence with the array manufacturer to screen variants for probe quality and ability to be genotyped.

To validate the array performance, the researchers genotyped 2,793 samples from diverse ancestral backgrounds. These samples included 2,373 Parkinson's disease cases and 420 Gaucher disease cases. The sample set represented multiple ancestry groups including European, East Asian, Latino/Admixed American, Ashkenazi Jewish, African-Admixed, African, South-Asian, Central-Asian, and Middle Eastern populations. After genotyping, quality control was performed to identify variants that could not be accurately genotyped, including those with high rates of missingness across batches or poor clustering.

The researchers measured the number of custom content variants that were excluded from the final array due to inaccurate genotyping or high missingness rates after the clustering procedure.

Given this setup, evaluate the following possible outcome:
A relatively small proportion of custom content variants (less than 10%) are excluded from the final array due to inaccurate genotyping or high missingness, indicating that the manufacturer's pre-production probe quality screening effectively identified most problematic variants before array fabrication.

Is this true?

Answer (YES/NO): NO